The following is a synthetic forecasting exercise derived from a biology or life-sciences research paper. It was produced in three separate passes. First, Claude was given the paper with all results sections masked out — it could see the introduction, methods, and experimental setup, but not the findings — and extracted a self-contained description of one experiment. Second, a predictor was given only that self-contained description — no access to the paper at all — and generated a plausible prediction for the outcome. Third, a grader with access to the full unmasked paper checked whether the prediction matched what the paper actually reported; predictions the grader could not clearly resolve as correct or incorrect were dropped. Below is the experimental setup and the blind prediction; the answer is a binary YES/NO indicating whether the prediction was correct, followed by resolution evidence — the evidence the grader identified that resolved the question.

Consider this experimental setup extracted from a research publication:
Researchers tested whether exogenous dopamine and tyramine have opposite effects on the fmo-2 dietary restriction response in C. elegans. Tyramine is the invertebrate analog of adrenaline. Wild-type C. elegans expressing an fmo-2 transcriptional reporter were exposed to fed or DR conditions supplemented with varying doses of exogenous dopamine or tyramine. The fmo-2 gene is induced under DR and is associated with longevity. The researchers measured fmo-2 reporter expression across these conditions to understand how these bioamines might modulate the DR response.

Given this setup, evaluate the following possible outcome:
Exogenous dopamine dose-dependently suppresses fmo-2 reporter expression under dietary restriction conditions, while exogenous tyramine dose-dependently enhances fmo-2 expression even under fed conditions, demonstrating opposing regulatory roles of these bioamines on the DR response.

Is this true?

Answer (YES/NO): YES